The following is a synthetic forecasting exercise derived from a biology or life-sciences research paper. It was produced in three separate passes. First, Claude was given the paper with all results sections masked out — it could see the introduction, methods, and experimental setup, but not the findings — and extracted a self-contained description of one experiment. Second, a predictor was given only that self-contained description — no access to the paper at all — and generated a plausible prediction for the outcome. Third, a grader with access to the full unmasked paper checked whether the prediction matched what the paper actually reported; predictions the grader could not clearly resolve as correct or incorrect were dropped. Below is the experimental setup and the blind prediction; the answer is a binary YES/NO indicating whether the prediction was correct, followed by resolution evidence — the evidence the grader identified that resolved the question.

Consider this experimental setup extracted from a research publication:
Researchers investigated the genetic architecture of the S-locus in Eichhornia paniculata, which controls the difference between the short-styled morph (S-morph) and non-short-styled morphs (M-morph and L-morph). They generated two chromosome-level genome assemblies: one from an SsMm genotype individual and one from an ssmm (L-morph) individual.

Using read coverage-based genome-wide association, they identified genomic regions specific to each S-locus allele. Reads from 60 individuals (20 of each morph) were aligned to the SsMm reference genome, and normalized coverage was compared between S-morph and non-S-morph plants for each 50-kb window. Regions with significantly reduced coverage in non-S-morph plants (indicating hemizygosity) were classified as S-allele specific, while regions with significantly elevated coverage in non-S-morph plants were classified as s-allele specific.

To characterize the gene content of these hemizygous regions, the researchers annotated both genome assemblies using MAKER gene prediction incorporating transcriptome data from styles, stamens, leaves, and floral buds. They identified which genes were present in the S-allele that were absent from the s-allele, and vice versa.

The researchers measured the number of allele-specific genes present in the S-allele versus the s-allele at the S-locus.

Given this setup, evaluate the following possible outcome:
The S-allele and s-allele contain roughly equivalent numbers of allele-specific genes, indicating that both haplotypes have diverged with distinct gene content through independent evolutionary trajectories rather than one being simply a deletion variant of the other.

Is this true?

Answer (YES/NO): NO